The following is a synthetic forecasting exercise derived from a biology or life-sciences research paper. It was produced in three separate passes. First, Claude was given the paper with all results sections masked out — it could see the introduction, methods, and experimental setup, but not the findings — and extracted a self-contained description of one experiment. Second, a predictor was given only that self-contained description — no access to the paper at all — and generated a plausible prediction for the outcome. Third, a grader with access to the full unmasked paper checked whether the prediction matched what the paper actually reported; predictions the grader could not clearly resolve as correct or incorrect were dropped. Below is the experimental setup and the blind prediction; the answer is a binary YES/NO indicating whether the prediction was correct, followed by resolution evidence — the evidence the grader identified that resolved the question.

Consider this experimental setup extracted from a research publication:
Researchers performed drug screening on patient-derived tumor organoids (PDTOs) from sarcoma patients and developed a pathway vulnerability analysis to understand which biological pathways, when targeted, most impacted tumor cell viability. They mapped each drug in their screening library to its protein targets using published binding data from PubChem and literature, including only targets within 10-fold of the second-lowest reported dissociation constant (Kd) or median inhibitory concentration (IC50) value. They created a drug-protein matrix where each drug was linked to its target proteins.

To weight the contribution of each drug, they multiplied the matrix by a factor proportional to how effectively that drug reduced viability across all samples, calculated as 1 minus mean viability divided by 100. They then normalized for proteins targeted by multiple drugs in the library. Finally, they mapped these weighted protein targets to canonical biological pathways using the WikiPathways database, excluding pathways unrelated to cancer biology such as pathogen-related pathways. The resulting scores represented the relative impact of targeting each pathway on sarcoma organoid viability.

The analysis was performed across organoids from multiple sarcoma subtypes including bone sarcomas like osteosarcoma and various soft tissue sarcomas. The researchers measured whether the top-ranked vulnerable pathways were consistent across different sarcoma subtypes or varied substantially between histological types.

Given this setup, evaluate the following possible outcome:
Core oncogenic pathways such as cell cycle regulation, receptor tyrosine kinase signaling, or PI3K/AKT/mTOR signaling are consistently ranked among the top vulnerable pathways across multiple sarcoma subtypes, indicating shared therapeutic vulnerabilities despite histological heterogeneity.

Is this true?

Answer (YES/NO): NO